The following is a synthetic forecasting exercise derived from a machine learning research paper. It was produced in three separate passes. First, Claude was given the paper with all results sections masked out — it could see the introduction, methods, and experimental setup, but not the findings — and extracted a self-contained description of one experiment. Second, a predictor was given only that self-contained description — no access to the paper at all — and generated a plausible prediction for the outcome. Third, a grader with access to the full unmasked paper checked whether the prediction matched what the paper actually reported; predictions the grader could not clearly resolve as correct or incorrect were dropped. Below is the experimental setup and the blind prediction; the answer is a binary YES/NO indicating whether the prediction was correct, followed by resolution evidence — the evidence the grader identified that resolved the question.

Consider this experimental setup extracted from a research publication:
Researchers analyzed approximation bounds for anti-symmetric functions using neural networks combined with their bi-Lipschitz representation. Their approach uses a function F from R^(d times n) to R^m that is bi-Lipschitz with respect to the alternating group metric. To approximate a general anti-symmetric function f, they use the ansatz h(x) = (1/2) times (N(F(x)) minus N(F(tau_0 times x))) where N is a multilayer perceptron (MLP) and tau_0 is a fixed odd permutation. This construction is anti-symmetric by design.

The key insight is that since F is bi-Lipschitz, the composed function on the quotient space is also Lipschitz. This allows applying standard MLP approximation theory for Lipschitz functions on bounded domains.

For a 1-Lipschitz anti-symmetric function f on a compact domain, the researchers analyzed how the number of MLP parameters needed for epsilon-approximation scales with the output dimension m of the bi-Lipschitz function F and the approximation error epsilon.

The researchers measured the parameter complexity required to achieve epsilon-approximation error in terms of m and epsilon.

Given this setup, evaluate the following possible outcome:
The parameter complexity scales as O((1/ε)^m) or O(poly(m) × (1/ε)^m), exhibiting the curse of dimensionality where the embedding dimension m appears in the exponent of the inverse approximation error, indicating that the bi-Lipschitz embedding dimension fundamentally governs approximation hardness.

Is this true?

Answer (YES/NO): NO